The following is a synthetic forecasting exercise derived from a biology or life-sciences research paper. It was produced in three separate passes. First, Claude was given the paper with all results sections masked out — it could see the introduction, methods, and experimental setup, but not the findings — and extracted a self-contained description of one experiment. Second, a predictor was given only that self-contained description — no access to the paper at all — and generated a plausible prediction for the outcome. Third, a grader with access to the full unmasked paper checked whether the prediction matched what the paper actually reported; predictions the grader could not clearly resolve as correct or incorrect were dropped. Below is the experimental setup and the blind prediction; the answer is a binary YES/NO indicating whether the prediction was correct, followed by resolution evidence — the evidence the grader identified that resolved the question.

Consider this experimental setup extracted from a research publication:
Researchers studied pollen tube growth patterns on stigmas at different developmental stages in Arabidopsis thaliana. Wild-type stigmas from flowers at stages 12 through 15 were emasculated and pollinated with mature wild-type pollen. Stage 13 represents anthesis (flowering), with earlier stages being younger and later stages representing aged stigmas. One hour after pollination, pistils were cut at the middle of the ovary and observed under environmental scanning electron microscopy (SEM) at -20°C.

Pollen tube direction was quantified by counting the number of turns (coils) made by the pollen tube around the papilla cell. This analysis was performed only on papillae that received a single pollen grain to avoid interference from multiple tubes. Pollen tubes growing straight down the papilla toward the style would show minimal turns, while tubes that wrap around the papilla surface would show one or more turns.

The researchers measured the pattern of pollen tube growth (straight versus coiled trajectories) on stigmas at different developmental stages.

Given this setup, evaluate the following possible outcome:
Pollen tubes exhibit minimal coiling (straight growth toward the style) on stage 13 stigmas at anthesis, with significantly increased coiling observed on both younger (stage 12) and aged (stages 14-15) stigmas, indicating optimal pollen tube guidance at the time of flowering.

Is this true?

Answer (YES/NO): NO